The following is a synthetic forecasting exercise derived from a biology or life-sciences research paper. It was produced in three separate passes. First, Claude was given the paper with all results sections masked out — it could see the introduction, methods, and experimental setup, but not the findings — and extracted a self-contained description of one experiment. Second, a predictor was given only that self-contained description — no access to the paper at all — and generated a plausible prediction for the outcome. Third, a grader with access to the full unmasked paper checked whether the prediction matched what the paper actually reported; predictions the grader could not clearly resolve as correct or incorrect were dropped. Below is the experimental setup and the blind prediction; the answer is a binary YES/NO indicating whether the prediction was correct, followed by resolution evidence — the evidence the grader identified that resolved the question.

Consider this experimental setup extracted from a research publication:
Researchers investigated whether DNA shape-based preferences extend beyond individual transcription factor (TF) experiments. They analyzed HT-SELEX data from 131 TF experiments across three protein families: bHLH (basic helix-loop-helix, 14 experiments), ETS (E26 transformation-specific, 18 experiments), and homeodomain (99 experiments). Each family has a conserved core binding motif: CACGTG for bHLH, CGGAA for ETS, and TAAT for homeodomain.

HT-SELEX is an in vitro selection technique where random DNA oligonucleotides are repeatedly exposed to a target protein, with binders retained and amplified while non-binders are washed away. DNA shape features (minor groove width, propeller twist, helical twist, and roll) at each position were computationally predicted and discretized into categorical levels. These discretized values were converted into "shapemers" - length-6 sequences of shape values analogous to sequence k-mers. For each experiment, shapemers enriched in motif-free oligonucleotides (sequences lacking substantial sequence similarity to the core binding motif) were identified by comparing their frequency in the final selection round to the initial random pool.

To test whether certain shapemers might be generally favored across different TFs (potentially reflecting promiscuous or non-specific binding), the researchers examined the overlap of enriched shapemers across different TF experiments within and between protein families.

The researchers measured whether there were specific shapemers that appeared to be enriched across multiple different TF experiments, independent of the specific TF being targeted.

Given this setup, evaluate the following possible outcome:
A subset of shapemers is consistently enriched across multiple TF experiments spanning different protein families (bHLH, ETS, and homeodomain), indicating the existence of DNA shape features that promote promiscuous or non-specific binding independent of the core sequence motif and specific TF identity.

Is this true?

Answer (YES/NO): YES